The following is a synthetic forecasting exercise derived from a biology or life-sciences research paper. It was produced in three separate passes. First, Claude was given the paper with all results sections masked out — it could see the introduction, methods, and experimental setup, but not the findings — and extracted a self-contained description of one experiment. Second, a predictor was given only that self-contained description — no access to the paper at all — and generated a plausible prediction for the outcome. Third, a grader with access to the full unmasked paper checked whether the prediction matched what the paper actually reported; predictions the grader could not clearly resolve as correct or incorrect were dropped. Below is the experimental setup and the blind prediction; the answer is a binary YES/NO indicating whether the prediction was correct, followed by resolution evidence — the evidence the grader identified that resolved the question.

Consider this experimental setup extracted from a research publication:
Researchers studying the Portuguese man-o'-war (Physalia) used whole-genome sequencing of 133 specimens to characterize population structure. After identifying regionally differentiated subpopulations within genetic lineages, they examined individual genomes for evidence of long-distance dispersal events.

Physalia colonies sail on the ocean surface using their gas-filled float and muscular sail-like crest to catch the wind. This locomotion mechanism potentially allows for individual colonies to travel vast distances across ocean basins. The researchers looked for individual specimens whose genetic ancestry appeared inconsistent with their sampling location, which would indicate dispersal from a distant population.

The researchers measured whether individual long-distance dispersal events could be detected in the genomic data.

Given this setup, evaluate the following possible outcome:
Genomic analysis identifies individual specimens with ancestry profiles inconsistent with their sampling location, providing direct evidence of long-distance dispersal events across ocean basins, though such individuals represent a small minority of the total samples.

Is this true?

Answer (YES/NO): YES